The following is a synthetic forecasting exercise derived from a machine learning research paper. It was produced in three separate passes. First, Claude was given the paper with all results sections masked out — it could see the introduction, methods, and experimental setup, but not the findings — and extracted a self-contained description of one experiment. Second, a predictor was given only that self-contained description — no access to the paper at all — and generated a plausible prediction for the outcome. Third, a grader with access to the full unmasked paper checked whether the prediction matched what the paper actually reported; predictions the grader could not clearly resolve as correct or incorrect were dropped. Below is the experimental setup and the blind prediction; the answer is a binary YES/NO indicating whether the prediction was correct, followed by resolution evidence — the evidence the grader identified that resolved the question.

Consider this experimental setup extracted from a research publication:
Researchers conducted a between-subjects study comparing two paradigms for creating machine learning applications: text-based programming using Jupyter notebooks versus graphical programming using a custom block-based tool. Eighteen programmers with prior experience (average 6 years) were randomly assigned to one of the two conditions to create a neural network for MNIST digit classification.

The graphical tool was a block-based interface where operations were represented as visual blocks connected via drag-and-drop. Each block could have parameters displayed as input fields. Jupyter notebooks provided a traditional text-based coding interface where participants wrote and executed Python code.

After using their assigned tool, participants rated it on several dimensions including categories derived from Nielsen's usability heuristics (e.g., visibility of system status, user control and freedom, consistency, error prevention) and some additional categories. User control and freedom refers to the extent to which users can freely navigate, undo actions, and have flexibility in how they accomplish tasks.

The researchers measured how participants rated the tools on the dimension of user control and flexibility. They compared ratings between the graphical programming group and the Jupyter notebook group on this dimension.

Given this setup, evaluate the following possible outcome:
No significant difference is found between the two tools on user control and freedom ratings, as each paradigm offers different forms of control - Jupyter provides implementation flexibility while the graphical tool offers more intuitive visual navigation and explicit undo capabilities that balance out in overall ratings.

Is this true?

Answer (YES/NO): YES